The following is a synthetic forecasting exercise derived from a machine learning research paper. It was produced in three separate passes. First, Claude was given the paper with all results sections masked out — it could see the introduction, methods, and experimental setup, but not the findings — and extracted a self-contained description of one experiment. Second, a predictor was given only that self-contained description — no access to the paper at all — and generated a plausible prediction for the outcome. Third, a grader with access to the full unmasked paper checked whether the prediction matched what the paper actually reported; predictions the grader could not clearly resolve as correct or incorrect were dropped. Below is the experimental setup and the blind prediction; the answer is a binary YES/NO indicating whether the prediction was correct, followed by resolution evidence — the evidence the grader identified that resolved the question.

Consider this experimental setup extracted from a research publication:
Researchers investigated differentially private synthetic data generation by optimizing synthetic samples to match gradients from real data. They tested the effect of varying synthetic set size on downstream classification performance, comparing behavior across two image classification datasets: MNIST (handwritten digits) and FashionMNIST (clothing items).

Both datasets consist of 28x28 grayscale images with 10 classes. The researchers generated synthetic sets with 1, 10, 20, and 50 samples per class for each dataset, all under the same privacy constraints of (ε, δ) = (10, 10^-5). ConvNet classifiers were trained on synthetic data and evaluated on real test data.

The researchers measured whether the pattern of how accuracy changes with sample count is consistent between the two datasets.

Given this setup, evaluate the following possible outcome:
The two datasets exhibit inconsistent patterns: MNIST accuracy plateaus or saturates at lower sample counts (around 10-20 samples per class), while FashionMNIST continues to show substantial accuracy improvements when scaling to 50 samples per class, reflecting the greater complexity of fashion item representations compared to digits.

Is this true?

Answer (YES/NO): NO